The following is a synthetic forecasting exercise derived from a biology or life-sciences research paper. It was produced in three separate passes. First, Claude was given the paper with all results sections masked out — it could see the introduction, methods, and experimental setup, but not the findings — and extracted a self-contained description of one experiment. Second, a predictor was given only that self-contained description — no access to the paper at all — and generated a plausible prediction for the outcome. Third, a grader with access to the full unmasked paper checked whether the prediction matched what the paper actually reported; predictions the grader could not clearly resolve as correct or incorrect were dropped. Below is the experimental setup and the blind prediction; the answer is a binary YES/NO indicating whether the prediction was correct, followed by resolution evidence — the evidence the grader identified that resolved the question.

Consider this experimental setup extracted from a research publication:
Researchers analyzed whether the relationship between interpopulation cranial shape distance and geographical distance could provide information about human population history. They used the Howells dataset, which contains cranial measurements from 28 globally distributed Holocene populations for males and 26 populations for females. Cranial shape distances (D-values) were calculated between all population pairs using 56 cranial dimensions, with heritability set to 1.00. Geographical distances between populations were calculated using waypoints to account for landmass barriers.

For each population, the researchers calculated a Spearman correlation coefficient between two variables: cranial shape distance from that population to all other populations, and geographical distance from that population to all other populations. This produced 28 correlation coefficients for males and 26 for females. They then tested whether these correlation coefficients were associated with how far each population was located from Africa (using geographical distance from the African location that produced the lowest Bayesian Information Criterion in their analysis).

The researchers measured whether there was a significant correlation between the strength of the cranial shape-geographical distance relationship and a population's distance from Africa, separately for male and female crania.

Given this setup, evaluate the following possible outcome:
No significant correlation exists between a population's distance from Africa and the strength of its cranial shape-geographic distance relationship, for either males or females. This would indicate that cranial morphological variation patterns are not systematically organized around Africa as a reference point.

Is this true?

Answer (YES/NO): NO